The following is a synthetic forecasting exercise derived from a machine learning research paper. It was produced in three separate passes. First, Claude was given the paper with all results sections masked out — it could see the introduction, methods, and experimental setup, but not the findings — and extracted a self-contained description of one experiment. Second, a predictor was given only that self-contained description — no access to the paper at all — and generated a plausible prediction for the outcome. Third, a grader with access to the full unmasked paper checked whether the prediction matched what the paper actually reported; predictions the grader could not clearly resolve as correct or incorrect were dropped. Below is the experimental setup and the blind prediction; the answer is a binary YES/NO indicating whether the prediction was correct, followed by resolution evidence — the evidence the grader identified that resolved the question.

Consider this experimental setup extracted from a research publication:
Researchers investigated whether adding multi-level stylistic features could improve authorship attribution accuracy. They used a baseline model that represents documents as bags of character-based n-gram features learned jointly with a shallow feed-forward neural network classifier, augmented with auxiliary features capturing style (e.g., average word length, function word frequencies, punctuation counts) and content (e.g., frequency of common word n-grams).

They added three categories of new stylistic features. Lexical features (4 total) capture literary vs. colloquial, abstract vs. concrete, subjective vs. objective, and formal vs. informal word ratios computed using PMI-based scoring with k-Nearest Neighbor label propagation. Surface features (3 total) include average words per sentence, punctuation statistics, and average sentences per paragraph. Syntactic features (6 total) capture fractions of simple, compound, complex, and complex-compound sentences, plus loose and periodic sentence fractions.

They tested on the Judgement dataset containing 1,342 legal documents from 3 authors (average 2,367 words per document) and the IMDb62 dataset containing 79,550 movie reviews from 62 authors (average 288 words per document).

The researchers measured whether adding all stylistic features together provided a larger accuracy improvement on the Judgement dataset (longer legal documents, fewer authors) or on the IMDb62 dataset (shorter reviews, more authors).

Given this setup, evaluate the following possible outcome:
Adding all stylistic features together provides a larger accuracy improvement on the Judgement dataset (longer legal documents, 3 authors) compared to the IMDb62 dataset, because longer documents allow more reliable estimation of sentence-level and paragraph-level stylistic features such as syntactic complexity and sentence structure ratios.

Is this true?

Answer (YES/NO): YES